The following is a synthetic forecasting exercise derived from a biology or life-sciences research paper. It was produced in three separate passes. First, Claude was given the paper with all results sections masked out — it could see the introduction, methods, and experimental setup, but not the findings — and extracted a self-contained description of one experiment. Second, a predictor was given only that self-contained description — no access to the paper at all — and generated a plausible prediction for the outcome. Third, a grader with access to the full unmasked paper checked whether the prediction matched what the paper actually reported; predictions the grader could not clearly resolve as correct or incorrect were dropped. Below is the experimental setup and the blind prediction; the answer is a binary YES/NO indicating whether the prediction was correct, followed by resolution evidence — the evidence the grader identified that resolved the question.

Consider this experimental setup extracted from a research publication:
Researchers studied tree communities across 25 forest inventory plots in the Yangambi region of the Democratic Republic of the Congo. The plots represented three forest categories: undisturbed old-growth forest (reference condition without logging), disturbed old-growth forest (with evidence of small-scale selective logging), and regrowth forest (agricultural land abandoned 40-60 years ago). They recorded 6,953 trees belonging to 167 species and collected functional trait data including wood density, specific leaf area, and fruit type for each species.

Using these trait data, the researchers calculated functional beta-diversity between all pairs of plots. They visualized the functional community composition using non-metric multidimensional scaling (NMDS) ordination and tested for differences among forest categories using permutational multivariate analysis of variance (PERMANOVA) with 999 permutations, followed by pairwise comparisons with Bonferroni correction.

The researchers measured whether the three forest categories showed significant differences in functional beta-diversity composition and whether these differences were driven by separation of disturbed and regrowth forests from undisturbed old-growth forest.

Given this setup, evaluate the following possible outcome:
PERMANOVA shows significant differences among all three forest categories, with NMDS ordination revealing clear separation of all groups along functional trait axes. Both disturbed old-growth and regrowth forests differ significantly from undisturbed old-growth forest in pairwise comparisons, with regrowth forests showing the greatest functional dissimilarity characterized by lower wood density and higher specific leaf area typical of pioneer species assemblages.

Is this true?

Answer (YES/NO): NO